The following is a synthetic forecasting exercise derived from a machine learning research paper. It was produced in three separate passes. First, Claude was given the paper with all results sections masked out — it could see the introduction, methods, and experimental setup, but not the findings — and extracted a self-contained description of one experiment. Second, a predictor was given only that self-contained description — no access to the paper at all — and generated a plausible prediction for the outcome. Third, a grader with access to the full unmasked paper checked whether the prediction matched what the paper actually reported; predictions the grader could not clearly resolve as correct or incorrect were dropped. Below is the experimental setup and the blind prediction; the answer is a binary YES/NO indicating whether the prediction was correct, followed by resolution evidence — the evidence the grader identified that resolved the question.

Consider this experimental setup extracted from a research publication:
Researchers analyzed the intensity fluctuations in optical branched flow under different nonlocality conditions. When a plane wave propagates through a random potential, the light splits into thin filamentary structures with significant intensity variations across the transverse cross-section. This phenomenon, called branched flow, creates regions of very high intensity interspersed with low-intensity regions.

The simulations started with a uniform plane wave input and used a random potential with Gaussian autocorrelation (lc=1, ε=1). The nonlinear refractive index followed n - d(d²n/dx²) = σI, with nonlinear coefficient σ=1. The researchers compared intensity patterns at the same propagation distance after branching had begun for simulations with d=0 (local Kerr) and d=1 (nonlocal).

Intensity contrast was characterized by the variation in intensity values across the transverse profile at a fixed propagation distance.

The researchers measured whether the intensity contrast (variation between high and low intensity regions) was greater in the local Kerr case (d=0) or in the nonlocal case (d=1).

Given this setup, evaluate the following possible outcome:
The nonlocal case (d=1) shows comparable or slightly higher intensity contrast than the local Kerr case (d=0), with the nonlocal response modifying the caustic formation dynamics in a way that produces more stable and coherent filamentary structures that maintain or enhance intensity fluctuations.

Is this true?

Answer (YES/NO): NO